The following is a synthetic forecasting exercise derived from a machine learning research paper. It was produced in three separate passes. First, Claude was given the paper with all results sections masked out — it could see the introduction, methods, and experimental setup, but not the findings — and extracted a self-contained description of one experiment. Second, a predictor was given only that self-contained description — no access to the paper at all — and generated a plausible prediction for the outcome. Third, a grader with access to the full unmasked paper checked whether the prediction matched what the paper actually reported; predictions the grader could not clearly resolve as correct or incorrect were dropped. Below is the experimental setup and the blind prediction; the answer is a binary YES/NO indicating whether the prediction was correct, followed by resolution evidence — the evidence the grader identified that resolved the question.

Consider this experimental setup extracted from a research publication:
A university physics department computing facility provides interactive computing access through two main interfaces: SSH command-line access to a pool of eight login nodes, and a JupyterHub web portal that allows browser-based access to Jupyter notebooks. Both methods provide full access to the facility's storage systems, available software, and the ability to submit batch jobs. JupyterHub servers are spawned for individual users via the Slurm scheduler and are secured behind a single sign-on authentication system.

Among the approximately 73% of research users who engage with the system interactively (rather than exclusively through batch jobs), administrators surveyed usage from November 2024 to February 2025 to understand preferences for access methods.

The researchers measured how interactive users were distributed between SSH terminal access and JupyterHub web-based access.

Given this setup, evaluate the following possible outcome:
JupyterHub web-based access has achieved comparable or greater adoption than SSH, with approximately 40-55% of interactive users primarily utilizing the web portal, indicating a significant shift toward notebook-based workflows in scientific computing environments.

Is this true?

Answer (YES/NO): YES